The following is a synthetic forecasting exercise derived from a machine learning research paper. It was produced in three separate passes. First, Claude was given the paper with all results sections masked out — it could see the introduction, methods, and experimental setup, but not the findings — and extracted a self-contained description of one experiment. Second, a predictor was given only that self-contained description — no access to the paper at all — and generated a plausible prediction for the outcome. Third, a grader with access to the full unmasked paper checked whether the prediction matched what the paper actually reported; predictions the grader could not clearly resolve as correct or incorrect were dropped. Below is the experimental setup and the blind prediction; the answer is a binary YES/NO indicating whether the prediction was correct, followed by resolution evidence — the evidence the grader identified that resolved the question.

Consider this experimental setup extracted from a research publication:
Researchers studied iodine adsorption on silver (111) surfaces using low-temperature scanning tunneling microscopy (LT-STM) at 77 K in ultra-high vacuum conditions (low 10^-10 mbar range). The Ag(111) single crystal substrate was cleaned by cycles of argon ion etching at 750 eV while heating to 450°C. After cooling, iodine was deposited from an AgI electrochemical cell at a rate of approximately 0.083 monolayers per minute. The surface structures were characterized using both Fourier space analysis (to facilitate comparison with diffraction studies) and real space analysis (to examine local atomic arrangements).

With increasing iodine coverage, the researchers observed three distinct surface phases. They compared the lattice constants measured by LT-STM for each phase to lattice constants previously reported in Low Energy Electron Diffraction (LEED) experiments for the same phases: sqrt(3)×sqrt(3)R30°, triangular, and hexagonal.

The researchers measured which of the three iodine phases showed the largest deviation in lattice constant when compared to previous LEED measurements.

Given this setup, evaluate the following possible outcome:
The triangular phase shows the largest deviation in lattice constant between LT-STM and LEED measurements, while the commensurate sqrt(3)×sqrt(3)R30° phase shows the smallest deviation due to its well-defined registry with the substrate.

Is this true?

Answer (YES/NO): NO